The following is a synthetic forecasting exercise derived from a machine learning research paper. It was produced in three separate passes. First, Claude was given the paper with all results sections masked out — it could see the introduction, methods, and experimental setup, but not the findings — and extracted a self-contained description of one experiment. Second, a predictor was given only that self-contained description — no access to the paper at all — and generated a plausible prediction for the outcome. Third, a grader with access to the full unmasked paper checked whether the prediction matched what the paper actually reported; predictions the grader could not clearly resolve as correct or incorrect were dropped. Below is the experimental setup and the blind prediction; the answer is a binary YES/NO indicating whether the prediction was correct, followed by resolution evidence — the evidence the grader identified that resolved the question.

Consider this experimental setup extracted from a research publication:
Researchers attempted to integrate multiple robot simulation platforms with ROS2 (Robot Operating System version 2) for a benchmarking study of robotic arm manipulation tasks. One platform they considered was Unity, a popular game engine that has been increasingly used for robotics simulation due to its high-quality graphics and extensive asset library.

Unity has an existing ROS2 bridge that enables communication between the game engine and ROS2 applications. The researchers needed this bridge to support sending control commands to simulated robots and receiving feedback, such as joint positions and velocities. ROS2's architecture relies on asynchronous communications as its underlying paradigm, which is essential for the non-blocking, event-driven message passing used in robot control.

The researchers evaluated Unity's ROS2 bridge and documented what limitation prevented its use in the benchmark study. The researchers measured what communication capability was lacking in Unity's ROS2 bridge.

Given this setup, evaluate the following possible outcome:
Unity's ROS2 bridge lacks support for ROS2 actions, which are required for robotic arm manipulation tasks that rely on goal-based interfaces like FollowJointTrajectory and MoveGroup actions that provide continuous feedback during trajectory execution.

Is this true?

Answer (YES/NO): NO